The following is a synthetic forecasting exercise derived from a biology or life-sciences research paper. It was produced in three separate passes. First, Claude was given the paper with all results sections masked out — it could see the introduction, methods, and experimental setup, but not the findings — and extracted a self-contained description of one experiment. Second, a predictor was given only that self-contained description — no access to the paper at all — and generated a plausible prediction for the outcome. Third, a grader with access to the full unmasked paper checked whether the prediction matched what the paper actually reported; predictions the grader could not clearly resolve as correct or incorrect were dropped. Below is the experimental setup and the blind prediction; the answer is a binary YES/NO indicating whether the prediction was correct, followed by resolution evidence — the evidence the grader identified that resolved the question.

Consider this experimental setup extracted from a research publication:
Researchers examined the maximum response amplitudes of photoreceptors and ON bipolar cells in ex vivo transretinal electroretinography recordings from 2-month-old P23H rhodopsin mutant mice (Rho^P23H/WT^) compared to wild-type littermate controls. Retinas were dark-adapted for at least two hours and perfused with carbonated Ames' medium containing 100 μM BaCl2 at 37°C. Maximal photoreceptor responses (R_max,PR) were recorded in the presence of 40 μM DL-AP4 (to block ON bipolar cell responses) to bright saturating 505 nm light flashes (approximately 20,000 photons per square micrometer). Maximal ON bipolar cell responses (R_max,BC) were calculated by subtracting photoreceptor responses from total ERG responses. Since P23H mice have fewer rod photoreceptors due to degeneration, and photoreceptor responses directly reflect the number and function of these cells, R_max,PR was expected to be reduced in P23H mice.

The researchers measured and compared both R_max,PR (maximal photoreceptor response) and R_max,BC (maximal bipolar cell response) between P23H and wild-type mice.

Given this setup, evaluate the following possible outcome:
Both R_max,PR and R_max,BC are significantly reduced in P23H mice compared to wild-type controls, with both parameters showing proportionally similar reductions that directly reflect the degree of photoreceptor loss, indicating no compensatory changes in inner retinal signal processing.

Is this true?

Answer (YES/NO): NO